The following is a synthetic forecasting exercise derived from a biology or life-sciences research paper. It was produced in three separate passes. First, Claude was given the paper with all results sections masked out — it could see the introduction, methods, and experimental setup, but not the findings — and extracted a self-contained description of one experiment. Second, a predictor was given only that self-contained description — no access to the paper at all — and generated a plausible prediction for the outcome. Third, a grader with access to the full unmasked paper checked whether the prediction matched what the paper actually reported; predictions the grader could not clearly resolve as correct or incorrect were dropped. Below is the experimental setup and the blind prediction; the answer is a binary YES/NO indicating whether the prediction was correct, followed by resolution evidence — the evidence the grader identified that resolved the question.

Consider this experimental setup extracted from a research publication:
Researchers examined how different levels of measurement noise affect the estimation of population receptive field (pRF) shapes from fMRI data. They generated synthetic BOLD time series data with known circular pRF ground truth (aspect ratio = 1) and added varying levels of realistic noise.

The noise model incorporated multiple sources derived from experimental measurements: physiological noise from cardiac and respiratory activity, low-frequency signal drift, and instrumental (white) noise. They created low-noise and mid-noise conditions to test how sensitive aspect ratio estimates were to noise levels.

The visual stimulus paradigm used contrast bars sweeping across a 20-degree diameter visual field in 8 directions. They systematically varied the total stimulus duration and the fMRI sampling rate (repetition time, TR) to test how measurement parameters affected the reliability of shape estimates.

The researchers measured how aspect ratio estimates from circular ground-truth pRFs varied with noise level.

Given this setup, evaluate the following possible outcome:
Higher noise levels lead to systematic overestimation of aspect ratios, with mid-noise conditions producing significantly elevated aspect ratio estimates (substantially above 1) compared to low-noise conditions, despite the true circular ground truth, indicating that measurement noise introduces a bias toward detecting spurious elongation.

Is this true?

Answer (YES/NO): YES